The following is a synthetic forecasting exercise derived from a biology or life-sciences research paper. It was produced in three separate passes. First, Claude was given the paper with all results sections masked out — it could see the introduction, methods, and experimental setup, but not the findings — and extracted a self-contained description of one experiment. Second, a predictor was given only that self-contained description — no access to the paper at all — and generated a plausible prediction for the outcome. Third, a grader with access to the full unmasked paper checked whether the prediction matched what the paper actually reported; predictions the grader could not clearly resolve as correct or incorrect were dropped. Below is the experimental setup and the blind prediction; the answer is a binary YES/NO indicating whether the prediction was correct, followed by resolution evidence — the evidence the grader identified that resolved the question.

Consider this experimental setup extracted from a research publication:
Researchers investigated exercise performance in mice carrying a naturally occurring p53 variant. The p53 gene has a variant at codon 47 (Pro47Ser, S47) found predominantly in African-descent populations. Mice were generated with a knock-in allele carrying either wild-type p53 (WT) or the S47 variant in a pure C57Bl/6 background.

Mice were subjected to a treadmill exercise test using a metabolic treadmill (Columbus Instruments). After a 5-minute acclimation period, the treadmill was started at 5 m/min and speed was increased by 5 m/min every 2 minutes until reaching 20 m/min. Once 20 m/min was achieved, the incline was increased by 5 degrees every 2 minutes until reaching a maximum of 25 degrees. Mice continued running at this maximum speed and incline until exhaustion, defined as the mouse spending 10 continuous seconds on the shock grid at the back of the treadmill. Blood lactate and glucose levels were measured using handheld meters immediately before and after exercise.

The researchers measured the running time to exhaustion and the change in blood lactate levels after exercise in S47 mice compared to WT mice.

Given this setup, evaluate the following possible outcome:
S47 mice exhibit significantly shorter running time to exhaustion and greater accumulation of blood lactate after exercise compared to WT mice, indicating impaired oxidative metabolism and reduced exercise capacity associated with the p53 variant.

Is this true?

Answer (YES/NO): NO